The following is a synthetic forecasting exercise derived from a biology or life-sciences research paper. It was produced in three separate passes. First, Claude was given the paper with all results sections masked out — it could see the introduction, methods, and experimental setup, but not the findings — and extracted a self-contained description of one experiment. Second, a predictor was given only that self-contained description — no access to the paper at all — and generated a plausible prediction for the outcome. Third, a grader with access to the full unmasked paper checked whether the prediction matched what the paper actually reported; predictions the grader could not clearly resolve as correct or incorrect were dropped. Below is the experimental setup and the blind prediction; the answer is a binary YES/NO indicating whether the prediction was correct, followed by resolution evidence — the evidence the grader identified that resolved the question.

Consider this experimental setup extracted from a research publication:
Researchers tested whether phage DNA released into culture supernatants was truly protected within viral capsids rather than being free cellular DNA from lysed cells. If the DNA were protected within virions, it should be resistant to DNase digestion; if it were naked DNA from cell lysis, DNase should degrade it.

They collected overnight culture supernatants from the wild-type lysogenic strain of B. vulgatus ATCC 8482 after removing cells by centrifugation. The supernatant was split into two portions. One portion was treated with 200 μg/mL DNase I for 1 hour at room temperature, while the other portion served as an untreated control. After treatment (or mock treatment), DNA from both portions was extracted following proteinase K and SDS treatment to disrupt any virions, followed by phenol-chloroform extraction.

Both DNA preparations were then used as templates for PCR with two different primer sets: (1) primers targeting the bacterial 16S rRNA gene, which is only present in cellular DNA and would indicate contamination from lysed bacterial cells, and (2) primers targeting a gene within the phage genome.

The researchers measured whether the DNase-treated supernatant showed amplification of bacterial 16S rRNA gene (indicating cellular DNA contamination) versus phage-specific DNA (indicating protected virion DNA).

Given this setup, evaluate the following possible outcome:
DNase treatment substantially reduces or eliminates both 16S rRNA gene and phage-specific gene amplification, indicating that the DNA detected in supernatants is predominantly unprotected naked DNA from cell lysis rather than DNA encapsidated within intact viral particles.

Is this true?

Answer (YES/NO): NO